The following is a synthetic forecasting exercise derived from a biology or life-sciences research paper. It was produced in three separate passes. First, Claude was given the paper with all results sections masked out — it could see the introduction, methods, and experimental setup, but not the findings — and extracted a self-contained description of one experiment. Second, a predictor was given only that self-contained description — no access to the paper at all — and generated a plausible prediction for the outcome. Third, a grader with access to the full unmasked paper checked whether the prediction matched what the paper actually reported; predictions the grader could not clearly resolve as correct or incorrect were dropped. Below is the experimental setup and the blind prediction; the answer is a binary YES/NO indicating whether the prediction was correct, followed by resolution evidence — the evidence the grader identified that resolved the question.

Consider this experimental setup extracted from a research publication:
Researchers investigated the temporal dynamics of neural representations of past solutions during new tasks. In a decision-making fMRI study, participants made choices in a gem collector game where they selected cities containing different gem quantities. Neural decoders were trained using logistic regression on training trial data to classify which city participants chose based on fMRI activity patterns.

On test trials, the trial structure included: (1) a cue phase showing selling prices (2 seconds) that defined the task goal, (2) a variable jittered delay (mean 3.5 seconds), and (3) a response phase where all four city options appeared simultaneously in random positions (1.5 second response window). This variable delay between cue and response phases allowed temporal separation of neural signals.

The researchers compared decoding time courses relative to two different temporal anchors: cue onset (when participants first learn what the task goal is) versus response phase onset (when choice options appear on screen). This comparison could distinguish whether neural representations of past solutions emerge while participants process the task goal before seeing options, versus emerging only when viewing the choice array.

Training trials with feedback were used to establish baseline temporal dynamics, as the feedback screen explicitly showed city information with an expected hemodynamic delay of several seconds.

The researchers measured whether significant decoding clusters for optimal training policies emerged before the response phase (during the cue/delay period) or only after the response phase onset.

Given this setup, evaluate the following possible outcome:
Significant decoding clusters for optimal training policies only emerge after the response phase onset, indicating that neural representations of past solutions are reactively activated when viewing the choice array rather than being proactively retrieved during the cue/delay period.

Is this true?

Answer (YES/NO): NO